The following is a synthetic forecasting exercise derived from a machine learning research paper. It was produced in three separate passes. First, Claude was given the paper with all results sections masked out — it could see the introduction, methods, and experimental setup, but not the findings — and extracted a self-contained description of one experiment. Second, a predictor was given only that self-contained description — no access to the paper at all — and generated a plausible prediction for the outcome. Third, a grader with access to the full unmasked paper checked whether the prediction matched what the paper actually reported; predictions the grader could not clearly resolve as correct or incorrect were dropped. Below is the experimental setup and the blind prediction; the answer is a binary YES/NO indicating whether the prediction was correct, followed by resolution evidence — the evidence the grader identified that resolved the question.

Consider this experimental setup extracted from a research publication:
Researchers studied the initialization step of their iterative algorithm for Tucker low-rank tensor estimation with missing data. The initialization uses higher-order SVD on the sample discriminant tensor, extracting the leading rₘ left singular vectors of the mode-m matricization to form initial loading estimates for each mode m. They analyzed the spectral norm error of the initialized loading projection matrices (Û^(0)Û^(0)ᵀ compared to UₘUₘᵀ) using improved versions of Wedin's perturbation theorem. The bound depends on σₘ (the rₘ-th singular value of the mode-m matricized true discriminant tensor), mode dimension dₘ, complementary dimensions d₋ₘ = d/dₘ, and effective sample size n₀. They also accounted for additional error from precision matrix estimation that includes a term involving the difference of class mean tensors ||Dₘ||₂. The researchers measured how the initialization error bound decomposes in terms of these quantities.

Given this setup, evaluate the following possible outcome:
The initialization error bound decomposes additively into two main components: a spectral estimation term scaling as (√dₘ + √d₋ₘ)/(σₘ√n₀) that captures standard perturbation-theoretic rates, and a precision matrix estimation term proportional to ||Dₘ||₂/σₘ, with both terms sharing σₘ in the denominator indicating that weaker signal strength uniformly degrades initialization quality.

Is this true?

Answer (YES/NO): NO